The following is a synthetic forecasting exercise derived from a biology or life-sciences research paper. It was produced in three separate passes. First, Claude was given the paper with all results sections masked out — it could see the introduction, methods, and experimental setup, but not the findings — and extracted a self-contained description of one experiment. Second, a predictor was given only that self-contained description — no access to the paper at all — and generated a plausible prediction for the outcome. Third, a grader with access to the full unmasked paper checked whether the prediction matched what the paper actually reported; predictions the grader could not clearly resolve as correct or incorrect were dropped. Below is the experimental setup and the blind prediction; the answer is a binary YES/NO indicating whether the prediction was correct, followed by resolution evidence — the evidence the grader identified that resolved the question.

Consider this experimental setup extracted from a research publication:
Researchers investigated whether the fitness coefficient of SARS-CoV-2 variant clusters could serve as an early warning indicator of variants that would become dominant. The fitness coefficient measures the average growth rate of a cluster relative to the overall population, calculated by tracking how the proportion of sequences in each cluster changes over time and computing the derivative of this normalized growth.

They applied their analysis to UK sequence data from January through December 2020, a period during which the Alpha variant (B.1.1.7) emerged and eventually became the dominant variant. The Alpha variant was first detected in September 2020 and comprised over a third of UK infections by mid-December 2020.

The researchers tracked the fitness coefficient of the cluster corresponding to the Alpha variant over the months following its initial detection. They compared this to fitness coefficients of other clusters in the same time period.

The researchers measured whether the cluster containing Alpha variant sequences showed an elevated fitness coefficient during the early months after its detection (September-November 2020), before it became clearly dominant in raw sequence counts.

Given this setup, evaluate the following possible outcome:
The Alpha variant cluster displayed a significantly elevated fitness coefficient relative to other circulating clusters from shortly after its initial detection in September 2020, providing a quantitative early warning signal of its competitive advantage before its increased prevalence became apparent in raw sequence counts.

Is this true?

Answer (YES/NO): NO